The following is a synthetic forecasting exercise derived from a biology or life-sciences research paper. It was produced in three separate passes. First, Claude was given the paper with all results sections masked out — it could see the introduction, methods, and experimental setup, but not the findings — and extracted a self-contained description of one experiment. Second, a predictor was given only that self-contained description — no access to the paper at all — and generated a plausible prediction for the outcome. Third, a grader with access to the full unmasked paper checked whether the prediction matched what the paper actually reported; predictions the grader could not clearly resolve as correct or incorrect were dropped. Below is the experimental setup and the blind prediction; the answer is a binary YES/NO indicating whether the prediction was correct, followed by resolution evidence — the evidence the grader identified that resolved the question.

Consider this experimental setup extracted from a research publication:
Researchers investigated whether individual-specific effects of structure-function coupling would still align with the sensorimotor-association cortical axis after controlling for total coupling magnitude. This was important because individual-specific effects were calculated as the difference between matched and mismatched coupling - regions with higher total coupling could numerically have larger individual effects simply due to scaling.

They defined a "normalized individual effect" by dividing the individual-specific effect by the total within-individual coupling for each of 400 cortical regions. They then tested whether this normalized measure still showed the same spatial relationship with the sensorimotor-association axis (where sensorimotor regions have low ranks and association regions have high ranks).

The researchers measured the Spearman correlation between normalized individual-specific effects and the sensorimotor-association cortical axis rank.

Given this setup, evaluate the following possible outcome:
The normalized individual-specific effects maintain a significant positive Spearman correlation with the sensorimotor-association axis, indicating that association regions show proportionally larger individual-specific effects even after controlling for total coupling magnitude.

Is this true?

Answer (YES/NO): YES